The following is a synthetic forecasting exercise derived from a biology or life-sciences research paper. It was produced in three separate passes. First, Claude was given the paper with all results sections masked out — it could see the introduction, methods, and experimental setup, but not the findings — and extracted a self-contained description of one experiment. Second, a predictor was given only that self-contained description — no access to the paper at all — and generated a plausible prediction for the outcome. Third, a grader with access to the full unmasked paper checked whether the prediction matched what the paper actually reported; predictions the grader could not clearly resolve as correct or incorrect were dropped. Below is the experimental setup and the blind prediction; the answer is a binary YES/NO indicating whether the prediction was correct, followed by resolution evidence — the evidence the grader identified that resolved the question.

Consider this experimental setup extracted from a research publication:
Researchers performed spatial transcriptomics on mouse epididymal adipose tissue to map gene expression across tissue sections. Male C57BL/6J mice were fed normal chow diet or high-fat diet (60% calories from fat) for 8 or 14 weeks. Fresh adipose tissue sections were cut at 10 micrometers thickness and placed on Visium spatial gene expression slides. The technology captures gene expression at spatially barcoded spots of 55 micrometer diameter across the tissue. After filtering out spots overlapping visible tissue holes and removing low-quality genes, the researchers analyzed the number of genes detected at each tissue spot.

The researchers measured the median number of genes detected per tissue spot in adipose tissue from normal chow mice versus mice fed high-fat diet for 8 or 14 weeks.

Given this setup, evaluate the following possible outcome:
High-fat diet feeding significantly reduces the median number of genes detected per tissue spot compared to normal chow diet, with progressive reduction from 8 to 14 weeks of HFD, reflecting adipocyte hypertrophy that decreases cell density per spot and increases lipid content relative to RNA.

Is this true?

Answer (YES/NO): NO